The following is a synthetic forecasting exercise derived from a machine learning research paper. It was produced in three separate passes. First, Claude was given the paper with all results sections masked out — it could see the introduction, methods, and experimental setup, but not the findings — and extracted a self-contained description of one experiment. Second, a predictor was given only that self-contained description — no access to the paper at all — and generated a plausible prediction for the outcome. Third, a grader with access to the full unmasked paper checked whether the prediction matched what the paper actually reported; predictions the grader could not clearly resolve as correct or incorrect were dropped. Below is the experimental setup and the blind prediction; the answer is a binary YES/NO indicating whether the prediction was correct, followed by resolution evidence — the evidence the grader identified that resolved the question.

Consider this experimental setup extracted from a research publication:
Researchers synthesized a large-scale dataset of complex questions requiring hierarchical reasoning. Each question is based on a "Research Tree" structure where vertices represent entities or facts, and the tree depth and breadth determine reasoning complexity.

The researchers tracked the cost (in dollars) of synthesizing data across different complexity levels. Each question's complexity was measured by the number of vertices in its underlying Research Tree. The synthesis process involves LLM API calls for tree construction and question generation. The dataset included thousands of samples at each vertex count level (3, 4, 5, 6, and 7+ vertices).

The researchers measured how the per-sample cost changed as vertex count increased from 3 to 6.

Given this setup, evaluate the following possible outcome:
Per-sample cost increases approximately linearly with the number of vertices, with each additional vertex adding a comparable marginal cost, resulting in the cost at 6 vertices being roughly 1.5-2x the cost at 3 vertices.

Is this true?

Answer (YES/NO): NO